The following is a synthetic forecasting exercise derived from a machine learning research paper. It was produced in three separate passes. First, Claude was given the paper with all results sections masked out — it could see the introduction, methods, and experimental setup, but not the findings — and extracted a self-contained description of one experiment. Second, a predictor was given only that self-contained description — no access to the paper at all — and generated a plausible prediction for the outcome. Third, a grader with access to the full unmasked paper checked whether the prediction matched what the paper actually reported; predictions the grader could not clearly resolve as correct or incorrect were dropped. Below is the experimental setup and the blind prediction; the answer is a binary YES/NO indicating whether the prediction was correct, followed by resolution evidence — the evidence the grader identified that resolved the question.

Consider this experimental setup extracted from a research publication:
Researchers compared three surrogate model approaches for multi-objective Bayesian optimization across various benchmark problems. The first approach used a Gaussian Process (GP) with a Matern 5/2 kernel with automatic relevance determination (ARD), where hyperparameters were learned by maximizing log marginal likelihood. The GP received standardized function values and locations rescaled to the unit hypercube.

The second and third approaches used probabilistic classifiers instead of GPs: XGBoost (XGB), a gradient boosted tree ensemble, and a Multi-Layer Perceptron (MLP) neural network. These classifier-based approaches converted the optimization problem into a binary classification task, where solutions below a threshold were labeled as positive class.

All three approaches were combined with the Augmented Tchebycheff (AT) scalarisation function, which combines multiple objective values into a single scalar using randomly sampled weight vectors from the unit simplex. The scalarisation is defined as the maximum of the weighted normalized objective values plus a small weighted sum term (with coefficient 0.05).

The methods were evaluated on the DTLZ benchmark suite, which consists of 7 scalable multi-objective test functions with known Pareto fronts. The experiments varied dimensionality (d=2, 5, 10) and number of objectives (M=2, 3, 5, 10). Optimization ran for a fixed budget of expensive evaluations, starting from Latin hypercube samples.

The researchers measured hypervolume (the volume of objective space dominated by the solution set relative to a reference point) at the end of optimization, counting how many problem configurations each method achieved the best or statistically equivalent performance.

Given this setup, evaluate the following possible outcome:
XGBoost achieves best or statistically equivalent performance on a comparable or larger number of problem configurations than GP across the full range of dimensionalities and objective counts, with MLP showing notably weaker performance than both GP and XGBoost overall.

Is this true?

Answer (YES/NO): NO